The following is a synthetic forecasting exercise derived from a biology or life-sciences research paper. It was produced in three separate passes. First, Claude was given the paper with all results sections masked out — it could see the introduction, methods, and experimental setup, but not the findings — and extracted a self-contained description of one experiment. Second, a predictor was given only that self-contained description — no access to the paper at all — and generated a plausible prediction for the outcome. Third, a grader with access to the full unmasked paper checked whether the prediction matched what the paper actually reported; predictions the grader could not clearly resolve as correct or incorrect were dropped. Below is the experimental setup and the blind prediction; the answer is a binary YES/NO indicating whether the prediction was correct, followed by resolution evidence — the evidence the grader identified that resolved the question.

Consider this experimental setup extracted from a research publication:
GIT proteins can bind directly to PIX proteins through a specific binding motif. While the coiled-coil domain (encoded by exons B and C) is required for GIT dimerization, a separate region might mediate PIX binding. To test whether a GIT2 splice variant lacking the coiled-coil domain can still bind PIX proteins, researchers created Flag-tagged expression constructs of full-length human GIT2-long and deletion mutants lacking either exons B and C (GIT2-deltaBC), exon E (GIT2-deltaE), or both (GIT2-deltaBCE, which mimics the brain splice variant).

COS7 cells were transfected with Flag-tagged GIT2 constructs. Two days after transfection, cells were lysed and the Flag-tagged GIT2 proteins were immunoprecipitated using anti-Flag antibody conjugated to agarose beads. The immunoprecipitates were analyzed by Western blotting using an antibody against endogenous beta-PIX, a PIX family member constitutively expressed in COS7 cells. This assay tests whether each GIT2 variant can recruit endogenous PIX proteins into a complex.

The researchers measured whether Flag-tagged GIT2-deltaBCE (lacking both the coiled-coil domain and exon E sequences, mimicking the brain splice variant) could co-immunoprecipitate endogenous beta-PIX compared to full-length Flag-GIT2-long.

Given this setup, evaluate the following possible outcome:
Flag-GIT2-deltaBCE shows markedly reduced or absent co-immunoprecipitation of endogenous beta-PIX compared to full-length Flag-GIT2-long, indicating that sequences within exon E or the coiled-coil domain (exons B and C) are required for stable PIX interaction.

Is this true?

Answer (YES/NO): YES